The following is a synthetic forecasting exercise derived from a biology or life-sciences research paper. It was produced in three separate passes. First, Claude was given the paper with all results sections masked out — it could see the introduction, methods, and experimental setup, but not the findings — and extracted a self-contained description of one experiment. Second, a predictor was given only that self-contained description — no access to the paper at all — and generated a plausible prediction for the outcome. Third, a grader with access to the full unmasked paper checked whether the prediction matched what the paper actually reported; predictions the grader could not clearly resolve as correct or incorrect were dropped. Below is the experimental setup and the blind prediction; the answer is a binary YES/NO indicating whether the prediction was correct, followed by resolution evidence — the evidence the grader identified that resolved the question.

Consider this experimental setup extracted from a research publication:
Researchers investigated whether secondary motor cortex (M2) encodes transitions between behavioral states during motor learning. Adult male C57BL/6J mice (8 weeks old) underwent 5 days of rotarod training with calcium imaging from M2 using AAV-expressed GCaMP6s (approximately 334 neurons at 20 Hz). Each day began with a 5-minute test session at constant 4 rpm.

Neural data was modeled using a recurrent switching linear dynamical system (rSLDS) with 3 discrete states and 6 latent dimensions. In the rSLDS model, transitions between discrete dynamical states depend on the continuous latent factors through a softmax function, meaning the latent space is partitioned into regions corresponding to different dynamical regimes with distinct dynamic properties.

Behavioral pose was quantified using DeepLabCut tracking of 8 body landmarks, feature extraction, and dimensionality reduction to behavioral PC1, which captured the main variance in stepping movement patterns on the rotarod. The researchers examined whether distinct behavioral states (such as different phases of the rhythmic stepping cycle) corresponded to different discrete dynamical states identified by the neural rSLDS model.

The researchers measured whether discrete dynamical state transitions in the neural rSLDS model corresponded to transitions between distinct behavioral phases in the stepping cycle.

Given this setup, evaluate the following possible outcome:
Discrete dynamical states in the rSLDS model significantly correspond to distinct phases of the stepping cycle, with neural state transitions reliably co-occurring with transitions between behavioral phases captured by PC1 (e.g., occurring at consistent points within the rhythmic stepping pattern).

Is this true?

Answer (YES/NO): NO